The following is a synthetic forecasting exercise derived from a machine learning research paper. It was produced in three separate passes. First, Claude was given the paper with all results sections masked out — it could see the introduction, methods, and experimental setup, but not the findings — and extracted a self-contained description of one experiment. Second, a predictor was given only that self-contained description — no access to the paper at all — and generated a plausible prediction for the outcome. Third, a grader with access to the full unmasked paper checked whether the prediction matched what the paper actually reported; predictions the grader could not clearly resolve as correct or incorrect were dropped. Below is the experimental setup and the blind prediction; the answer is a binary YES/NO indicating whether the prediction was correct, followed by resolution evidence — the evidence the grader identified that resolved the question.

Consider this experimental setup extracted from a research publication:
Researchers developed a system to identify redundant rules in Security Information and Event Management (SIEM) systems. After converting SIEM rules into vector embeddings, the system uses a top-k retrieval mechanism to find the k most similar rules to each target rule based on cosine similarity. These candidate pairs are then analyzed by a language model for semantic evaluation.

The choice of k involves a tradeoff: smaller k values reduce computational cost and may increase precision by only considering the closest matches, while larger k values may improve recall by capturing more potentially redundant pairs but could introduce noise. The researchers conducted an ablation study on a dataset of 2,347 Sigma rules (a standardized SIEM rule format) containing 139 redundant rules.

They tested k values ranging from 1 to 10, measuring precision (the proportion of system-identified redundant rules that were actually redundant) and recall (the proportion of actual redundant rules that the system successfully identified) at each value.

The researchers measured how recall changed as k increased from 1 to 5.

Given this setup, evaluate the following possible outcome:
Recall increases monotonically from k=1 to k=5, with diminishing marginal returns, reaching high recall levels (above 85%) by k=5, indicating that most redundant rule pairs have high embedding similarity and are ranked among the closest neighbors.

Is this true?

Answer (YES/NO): YES